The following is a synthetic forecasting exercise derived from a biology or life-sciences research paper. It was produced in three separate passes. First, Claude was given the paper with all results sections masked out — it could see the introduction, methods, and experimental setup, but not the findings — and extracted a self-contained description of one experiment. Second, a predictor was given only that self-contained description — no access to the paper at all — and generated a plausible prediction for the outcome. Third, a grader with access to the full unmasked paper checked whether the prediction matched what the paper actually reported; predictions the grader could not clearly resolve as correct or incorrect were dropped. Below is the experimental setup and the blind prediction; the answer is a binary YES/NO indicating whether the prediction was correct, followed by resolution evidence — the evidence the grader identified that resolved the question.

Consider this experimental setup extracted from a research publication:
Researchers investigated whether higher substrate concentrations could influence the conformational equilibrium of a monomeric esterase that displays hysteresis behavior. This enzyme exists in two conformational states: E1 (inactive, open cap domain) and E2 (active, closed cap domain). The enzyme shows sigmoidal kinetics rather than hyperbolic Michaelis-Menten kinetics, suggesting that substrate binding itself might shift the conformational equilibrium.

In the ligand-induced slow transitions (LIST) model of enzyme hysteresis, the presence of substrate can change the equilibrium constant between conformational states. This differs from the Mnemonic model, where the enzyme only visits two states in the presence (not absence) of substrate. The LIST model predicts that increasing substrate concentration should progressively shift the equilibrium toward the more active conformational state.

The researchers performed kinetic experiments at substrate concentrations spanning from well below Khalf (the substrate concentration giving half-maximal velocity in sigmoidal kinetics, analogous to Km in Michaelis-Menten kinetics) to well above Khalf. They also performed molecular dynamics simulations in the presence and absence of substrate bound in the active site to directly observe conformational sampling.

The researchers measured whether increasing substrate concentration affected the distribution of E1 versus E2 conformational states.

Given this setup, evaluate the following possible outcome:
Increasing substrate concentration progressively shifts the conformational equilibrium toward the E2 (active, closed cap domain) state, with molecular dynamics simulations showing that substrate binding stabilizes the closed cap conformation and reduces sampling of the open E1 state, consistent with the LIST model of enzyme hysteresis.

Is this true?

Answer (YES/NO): YES